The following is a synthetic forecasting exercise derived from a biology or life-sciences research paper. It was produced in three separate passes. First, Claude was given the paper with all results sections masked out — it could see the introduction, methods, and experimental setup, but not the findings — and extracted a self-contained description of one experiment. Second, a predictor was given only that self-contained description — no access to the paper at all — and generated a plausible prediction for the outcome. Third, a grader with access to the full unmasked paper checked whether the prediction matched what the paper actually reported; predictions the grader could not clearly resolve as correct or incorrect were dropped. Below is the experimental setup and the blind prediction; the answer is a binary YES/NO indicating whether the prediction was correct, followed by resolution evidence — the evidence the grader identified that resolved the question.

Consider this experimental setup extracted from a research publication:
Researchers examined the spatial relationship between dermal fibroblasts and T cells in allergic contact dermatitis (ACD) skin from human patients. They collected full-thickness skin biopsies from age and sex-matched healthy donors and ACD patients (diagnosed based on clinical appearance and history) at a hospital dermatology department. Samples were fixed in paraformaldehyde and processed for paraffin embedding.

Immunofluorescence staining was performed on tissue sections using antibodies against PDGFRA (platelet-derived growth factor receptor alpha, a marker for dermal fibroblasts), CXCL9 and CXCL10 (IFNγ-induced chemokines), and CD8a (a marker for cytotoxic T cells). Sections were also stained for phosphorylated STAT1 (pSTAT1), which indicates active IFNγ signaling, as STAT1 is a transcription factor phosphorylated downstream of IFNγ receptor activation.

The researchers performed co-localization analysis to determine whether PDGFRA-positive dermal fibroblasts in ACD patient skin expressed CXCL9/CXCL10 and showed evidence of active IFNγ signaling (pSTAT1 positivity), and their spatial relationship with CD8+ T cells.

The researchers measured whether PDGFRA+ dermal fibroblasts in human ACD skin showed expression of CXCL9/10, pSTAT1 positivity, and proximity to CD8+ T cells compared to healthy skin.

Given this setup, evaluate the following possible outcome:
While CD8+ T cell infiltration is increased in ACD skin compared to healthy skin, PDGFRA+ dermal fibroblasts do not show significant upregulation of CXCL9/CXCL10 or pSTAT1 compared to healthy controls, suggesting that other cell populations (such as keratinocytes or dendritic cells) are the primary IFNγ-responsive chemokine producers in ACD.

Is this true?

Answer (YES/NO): NO